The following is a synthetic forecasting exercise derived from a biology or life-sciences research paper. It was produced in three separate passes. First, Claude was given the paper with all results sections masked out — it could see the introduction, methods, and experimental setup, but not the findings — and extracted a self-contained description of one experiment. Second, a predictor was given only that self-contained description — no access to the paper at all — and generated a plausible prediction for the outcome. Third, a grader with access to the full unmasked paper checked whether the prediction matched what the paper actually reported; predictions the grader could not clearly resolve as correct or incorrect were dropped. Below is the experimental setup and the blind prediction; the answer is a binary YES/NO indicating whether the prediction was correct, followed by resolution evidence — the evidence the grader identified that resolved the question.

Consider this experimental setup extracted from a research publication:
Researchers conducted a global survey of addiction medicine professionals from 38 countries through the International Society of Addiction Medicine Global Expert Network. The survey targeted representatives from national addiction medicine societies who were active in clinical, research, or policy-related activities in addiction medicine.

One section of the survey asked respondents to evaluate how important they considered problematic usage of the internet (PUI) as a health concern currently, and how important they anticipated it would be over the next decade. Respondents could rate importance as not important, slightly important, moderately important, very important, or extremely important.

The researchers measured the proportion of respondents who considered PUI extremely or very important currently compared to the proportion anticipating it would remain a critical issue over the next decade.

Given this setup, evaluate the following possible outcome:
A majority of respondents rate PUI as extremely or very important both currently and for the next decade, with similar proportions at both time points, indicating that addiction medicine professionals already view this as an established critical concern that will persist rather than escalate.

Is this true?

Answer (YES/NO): NO